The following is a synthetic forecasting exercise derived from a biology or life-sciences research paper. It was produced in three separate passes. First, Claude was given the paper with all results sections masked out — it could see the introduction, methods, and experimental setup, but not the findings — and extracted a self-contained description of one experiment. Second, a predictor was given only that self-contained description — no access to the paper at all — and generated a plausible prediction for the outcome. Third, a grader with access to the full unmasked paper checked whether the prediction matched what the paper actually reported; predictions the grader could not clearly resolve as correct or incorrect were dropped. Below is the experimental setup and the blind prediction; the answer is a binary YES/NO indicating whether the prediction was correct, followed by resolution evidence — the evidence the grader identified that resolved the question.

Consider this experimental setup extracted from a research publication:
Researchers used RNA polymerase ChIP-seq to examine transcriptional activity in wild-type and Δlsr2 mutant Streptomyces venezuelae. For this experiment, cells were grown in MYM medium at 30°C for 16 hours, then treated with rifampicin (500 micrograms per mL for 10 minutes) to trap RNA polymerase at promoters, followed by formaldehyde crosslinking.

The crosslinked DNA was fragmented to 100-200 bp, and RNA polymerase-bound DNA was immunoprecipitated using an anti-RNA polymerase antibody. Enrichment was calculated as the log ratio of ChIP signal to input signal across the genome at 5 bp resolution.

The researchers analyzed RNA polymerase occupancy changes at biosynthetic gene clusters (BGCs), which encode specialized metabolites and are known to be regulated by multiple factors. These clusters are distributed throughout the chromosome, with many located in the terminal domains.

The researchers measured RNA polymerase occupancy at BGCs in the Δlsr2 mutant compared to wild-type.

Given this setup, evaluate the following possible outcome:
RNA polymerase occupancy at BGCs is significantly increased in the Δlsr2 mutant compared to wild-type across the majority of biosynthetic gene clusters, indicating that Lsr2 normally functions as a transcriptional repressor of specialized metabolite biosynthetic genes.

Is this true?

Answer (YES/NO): YES